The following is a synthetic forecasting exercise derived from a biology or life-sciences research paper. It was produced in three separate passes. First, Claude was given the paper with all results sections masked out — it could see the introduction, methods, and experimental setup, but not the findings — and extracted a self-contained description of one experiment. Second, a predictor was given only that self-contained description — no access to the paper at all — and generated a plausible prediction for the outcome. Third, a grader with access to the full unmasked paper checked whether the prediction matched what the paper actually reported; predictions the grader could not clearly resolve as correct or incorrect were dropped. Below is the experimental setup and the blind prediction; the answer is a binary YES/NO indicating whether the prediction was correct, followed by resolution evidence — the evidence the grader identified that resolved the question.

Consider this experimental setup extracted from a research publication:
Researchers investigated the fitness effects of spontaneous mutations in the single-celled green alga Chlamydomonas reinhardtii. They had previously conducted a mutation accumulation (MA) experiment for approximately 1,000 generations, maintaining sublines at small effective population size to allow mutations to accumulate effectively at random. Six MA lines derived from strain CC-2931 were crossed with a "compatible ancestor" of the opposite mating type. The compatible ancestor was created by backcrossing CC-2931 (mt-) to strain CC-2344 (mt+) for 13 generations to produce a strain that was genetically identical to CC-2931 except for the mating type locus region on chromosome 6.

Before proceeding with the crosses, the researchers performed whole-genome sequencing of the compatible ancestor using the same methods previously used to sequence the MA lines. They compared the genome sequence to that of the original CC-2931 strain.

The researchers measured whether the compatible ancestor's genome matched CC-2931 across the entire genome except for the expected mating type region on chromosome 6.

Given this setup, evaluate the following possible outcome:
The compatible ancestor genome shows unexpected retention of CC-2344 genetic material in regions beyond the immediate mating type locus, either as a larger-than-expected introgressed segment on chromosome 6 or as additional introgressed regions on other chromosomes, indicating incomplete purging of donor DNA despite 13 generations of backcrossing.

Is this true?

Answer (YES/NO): YES